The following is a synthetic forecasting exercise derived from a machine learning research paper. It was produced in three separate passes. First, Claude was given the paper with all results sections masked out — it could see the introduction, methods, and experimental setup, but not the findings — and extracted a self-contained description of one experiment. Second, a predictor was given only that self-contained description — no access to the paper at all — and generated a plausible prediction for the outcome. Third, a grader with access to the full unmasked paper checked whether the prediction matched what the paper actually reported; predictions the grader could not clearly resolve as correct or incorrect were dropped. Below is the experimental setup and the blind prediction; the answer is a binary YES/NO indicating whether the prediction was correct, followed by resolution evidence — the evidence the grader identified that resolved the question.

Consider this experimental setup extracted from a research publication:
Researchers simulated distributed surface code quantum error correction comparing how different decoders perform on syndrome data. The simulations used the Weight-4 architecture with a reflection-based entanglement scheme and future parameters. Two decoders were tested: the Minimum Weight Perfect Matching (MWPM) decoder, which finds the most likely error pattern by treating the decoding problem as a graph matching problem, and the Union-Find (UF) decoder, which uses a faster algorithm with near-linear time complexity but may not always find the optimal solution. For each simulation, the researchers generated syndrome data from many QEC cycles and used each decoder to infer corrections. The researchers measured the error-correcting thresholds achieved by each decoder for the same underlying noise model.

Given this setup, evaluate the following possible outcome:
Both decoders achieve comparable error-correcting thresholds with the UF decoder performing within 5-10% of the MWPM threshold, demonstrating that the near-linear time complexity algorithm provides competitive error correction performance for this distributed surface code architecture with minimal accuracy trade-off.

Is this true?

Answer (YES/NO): NO